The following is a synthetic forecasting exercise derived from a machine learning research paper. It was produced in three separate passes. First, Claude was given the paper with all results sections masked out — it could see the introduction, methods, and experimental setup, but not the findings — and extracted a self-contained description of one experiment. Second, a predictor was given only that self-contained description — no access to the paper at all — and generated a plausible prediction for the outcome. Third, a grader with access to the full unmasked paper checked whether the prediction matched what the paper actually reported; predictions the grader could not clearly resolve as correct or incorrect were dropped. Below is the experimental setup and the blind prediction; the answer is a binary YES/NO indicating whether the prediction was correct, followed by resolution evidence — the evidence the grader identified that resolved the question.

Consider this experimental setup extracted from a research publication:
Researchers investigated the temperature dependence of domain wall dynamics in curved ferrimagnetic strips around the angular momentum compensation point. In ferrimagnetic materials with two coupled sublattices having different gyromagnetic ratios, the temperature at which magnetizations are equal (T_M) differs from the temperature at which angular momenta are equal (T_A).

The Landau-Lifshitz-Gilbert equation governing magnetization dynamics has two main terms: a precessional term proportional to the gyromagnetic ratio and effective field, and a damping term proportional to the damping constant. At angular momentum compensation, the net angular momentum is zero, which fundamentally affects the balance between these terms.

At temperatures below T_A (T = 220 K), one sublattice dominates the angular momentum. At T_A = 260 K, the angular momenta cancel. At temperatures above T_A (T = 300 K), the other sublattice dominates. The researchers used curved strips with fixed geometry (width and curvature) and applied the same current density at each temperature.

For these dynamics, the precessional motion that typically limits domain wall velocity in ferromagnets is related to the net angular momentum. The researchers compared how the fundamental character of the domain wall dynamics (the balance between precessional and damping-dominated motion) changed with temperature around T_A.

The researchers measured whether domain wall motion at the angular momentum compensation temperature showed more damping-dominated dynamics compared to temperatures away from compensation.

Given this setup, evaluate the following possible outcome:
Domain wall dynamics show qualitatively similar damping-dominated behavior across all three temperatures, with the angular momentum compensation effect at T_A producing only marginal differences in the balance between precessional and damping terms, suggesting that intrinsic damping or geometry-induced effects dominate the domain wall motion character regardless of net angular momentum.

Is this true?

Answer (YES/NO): NO